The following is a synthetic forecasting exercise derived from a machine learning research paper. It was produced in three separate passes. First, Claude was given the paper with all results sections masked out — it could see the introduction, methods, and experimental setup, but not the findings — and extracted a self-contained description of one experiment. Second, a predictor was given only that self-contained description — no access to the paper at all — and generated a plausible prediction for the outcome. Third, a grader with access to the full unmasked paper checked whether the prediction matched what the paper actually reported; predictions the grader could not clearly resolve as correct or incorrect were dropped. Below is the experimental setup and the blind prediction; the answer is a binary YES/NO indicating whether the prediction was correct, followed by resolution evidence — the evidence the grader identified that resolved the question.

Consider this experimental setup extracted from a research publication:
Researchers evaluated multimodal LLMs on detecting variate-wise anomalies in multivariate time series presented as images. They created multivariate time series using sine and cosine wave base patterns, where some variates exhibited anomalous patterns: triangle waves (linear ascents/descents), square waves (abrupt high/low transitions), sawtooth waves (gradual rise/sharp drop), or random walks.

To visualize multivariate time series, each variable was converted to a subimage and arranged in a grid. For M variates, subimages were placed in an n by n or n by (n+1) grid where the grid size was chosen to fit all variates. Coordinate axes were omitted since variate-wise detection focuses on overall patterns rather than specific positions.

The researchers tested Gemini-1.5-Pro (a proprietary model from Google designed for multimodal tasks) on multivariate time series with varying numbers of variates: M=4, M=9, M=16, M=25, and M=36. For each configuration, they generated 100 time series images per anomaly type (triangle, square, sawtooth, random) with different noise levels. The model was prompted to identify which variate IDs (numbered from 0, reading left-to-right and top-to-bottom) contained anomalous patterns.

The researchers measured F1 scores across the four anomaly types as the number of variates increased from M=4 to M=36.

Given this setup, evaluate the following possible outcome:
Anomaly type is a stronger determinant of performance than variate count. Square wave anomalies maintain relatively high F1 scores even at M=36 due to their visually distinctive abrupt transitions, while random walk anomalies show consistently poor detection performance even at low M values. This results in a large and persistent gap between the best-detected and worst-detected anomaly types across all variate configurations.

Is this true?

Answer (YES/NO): NO